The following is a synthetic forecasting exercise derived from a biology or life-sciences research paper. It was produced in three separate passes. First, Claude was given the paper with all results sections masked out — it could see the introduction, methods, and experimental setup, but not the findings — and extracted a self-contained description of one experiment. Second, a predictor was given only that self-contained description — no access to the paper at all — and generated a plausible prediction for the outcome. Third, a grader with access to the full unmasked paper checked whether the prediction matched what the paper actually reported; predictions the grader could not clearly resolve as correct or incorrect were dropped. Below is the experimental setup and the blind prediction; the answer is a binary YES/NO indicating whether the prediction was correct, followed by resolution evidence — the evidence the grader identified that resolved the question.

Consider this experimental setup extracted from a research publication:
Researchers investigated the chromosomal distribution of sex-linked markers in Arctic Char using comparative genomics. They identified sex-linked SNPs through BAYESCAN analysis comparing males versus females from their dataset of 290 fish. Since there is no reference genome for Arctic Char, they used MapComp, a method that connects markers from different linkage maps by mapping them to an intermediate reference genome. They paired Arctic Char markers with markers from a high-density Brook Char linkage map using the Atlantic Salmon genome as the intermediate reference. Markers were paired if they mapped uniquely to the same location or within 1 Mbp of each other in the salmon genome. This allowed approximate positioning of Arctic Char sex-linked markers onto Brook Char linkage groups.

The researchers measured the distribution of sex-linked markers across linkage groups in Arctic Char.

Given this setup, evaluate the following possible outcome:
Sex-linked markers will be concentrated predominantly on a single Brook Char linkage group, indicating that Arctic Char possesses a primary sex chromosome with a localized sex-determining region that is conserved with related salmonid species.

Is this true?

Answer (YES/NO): NO